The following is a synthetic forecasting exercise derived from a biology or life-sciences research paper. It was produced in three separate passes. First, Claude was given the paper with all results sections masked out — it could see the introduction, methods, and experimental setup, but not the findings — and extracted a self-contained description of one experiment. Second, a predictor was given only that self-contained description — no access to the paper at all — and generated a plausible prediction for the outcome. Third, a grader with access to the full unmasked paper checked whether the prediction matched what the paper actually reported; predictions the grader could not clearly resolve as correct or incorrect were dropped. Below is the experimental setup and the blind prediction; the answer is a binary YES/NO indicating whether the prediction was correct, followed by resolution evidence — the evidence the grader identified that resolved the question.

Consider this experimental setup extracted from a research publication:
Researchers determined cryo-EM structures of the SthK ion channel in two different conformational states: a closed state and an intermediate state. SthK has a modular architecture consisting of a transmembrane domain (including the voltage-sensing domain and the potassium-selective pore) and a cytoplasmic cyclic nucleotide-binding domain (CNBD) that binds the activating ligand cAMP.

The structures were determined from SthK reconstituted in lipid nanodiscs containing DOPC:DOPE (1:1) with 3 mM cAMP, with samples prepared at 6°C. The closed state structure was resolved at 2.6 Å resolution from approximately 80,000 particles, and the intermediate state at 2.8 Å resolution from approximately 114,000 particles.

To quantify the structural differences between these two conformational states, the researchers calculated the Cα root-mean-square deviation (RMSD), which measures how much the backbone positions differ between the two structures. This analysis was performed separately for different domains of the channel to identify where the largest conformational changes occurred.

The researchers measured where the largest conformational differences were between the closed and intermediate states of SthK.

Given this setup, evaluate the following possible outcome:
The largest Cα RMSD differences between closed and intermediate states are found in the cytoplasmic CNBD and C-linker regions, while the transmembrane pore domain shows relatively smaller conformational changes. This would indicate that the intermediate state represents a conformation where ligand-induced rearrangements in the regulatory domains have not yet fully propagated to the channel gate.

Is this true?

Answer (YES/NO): NO